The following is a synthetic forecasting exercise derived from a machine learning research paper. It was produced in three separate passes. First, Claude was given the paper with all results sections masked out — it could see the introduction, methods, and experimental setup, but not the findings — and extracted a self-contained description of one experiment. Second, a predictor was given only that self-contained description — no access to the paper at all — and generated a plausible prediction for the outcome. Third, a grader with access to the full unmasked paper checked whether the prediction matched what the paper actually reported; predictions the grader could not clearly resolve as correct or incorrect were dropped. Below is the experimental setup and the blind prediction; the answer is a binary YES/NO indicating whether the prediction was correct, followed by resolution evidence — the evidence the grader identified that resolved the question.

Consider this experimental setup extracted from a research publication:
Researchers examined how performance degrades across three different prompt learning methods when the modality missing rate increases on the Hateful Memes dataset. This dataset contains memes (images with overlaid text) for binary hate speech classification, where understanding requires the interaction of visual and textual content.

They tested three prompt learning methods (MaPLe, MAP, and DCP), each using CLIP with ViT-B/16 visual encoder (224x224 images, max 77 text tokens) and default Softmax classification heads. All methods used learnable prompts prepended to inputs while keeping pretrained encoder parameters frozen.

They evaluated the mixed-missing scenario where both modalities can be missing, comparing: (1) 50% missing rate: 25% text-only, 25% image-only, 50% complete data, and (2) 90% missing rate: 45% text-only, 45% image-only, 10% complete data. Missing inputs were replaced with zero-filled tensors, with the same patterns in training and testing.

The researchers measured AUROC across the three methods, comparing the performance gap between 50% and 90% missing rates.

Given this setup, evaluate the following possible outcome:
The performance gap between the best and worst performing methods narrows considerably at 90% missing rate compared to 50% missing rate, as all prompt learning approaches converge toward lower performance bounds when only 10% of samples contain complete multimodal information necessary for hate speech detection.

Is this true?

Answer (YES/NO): NO